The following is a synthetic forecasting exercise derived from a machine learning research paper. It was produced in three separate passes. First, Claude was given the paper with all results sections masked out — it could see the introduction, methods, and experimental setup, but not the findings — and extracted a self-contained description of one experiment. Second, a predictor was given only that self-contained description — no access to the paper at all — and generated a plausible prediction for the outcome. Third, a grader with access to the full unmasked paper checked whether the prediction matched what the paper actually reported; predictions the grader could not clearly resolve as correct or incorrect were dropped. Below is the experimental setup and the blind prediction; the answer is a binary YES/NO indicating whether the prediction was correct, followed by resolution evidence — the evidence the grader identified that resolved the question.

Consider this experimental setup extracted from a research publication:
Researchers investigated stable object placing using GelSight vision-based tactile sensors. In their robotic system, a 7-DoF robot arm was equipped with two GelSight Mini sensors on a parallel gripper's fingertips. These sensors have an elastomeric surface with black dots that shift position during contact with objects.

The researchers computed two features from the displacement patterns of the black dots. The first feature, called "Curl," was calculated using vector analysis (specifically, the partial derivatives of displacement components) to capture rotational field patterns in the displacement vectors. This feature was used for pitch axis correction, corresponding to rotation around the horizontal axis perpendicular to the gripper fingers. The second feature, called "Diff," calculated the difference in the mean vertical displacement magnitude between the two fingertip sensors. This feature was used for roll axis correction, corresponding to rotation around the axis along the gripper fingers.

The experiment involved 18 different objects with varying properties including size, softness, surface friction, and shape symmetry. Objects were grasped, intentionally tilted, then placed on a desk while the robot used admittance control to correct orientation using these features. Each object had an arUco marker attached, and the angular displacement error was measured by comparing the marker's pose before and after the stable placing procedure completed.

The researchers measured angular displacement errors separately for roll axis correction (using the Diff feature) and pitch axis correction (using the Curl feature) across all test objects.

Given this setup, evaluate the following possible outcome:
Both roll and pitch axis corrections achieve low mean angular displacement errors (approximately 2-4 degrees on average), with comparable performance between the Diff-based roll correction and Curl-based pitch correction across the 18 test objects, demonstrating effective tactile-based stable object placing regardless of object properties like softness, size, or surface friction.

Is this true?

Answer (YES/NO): NO